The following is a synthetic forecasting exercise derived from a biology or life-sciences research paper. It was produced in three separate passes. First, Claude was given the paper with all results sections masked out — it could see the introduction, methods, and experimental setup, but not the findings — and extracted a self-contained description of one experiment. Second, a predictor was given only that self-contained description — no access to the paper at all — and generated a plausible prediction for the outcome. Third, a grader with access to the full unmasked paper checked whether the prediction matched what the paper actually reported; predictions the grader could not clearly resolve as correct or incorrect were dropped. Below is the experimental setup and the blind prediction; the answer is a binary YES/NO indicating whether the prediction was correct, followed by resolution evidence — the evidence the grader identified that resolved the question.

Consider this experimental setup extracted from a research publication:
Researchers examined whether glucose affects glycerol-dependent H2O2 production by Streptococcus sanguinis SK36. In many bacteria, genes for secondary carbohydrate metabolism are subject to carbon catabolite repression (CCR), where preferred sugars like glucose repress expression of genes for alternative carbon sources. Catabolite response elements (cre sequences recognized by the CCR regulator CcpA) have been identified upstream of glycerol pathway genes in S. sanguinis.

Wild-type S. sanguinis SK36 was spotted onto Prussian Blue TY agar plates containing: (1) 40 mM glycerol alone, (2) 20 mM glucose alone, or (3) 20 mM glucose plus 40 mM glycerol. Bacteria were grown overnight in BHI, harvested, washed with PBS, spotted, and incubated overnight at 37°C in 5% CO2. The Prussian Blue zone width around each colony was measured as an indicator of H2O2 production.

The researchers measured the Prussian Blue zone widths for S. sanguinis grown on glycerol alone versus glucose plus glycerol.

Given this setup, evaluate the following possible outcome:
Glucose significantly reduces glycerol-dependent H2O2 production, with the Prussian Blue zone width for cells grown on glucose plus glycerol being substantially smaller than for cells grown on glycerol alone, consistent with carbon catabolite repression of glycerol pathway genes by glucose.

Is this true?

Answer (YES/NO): YES